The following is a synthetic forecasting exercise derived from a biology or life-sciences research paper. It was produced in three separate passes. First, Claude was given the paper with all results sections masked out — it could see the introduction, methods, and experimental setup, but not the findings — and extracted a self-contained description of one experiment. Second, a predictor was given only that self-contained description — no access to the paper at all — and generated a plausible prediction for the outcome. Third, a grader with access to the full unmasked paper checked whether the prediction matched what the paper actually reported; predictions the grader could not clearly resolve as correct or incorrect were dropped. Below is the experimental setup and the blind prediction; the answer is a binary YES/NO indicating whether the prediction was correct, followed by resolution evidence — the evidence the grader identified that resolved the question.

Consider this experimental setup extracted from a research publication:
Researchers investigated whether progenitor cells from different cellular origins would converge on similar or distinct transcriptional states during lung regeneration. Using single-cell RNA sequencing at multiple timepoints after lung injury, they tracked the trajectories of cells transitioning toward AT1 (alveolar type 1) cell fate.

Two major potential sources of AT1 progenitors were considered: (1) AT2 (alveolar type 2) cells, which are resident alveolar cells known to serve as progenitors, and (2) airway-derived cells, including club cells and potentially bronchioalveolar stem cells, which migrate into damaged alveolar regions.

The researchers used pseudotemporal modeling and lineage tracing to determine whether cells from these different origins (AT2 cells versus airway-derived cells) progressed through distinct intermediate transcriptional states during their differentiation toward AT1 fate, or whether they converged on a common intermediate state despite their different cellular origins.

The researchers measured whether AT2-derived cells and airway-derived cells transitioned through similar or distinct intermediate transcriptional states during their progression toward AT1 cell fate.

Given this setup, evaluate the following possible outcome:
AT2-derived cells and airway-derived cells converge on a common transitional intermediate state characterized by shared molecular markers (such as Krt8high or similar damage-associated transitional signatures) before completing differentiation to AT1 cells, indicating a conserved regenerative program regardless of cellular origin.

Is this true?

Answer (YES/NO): YES